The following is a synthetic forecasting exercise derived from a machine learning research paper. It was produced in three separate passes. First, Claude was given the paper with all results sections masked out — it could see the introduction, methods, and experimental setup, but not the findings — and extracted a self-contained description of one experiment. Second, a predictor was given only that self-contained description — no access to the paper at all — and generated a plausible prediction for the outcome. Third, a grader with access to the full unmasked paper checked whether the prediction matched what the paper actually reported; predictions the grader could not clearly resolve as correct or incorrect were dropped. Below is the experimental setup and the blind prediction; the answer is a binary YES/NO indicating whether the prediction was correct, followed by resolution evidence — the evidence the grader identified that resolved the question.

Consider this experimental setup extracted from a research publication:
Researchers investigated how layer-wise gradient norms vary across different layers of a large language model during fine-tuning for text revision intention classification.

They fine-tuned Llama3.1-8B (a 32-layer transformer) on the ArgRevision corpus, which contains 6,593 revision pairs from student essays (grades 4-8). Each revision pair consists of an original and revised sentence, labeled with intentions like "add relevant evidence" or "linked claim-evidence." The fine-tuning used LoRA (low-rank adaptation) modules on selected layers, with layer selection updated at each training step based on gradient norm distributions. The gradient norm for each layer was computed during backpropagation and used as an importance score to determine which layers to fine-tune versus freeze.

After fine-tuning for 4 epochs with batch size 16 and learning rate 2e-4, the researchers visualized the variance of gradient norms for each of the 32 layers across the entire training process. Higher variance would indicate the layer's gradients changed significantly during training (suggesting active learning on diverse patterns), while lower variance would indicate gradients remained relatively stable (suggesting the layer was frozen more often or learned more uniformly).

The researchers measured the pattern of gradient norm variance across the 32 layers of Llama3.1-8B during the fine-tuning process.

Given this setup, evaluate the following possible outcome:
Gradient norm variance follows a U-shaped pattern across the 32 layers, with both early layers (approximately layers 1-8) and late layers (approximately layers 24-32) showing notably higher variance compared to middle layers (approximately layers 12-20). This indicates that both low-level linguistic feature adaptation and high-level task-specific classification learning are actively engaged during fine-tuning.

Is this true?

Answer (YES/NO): NO